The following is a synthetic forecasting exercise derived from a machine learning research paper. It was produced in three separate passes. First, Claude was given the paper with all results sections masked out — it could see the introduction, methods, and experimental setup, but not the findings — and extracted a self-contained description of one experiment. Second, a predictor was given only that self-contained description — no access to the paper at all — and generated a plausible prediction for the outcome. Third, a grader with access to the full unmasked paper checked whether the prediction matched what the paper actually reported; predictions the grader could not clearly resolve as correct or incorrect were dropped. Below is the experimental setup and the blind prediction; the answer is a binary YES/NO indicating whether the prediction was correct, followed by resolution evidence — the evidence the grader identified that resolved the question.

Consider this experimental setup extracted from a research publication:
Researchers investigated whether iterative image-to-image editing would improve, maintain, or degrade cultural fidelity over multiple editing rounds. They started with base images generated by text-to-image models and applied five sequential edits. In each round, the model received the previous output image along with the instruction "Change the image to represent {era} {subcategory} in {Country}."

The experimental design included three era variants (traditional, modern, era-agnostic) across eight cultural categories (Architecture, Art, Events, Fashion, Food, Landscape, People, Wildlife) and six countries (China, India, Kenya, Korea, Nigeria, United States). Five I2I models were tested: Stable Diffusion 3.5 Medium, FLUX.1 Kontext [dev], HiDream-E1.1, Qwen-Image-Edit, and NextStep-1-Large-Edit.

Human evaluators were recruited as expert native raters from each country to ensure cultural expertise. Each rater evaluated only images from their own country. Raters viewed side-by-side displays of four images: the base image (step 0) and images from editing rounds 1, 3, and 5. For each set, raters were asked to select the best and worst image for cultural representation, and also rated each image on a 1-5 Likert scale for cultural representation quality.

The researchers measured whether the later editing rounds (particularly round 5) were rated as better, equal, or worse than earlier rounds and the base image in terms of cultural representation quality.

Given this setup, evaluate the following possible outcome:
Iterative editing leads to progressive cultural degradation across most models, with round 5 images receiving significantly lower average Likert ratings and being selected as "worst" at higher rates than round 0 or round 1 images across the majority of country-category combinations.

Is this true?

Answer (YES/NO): YES